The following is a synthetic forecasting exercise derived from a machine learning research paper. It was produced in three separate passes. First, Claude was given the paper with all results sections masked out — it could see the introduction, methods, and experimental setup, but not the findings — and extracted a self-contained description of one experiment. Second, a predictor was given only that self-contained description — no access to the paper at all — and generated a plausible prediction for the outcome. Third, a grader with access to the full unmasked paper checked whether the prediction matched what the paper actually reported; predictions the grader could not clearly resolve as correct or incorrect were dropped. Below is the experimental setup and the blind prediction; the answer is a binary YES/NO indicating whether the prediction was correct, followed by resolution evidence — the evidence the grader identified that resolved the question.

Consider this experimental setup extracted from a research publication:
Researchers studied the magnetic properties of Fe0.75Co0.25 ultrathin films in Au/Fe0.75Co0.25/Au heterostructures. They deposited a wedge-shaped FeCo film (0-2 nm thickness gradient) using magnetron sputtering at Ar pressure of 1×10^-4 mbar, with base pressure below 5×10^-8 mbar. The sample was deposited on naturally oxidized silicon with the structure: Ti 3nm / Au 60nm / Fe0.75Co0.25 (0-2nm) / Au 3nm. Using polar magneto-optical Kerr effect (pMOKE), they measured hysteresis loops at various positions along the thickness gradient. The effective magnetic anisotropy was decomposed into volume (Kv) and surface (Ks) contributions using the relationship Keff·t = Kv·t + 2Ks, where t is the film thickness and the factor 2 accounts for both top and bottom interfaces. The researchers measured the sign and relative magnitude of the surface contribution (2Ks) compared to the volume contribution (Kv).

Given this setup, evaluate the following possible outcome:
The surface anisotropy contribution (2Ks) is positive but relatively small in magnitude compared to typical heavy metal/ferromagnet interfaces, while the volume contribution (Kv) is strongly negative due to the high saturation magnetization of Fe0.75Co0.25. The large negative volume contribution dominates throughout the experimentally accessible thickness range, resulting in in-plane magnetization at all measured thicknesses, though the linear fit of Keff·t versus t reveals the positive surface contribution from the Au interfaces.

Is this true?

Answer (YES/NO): NO